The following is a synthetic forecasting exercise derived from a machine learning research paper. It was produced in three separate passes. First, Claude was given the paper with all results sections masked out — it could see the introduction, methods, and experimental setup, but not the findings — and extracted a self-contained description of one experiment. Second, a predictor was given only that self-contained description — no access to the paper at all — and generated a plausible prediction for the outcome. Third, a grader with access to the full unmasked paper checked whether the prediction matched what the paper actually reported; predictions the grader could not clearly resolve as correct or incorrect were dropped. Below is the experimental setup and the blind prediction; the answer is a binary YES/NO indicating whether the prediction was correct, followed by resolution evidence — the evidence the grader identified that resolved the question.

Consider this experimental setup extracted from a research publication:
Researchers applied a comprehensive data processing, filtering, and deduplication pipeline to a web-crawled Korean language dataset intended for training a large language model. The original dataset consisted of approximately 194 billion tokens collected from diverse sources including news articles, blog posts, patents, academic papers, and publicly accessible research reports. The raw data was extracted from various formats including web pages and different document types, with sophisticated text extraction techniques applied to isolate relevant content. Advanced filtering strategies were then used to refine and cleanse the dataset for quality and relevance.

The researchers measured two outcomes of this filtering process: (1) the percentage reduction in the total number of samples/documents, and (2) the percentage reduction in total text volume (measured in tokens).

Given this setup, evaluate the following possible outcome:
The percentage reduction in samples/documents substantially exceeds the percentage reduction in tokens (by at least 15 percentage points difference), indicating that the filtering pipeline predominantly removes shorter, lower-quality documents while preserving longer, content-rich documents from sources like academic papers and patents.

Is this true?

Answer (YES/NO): YES